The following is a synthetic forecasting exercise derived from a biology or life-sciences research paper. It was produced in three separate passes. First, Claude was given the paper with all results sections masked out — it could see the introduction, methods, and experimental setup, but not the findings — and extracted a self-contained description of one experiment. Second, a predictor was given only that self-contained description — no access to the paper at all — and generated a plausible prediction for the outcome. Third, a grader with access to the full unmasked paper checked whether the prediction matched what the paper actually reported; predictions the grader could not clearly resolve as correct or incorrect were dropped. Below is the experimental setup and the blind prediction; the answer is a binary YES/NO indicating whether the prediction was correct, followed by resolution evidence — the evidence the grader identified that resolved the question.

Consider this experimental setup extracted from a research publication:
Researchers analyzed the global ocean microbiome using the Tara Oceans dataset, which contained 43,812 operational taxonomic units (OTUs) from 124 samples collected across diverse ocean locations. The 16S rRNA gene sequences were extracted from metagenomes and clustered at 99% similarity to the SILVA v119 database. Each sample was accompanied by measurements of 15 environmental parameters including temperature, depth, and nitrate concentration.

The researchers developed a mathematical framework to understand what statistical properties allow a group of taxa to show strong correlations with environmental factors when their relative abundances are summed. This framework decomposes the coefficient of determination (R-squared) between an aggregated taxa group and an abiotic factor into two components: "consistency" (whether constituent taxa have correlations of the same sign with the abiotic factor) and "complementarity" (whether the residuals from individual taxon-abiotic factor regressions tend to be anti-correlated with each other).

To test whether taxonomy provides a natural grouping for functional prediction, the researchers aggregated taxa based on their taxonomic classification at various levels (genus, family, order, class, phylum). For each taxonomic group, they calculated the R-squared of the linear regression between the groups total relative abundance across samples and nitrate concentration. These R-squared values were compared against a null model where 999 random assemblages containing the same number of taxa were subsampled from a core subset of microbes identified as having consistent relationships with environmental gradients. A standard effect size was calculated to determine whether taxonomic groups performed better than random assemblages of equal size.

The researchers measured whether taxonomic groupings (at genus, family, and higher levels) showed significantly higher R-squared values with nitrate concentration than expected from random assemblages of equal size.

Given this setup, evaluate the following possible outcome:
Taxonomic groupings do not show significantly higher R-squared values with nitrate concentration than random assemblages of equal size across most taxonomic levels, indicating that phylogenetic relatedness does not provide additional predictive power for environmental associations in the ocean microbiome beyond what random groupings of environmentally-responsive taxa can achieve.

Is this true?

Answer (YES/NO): YES